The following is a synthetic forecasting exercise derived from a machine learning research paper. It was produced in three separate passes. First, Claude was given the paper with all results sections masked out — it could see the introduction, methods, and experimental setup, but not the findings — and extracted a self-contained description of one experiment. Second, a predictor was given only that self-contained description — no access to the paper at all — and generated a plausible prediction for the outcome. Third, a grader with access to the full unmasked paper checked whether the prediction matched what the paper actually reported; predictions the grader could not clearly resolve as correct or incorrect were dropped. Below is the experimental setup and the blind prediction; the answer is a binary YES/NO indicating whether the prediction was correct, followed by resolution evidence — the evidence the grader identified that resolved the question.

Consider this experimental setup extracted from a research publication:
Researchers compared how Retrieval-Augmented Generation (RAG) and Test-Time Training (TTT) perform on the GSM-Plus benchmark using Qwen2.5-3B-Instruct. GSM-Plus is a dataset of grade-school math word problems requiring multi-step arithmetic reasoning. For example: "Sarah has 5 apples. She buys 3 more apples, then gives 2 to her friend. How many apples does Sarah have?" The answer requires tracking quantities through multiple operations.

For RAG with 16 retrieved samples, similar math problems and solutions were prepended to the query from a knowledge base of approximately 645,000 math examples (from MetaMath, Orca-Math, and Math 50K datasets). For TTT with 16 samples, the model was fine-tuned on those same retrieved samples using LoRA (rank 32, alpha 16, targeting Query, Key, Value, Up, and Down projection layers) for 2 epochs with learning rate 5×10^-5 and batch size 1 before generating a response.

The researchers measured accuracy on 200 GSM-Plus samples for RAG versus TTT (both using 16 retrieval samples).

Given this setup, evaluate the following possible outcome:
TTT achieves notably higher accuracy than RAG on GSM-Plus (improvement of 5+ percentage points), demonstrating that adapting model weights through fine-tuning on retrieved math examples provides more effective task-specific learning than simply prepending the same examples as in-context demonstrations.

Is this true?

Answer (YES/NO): NO